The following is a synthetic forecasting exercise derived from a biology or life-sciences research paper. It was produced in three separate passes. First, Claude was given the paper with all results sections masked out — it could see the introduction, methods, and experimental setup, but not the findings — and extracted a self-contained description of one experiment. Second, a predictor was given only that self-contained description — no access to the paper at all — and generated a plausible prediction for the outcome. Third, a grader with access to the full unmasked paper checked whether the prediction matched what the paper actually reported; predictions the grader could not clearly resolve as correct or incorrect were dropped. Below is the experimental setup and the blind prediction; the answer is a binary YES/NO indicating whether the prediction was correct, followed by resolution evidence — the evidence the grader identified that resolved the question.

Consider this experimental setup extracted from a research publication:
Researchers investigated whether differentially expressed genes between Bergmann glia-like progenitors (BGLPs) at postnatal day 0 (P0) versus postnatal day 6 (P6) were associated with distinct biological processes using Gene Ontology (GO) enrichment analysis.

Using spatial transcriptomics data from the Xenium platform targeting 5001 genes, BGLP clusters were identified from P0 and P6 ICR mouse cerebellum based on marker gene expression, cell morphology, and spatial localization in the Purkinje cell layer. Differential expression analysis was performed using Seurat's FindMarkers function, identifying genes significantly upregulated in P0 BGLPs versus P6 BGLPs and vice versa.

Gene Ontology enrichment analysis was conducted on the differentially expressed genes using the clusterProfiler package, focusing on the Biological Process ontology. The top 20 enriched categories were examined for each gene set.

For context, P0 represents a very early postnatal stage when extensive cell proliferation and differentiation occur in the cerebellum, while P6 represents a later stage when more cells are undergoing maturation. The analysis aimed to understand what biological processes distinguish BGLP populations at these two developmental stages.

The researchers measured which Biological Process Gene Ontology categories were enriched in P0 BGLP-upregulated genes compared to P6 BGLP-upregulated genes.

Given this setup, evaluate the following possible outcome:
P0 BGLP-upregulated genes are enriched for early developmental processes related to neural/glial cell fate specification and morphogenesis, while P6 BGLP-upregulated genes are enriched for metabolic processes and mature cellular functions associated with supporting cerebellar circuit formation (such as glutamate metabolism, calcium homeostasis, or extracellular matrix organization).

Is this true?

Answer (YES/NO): NO